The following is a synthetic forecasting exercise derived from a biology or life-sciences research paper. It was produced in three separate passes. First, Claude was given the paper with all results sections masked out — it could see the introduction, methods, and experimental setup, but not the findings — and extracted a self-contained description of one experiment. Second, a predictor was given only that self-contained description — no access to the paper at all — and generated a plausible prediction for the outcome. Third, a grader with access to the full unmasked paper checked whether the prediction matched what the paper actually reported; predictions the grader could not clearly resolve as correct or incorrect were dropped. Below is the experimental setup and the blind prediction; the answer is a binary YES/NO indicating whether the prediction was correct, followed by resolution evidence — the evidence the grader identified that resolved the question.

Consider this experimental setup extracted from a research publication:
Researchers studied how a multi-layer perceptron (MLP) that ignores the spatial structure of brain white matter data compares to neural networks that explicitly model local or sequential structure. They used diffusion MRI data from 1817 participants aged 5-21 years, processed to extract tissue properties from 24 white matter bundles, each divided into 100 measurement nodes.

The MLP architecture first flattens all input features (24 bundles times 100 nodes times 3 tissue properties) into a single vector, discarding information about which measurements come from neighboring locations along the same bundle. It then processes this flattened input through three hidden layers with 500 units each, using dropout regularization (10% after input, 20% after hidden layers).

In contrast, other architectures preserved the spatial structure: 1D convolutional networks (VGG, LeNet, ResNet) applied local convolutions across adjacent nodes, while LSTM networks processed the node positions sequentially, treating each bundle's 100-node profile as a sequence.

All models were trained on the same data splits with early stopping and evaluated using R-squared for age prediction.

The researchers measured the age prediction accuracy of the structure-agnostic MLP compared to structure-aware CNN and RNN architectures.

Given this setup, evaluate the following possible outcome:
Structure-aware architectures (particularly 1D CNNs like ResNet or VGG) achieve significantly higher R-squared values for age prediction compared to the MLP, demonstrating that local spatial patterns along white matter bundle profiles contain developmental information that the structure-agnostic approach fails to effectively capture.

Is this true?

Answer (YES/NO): NO